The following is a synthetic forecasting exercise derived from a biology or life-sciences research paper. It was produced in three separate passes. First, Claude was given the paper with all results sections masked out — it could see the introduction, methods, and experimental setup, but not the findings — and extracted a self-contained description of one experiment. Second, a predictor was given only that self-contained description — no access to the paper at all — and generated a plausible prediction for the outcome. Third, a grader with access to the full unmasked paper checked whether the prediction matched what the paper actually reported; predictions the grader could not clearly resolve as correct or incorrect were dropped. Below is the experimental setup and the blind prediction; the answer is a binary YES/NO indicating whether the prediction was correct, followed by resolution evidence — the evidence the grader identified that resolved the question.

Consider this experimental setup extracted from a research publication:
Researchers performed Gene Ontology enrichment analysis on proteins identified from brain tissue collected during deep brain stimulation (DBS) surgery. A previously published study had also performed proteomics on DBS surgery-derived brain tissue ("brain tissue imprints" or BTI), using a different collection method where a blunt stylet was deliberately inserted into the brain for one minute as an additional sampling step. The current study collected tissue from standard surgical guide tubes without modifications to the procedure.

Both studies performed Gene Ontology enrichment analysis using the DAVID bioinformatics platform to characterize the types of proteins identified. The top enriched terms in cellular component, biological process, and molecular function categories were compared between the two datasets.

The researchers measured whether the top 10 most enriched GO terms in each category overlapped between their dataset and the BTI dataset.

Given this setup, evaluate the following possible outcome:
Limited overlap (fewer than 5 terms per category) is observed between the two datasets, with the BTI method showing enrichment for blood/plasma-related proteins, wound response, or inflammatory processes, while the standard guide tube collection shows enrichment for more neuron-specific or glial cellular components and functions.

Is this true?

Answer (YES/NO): NO